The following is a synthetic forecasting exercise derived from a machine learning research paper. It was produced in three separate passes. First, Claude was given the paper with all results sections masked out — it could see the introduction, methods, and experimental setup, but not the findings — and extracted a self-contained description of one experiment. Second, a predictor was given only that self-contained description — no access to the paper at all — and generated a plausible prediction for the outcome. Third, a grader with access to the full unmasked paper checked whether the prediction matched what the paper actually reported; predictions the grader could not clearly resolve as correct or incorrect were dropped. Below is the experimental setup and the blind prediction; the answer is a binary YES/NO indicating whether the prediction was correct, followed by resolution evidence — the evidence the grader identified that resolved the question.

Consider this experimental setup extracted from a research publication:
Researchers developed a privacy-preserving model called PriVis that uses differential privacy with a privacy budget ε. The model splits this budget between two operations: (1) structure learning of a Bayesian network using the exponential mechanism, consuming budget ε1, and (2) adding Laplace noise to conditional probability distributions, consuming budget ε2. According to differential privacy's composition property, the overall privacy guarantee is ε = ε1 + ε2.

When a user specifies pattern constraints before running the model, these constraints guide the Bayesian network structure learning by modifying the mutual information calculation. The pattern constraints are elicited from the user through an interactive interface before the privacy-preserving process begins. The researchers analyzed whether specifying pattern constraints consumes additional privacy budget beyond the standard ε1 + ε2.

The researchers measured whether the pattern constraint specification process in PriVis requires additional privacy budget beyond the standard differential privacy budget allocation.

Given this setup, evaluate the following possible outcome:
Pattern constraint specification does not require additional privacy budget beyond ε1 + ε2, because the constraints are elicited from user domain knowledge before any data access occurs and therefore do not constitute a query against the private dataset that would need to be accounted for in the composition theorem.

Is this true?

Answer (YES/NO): YES